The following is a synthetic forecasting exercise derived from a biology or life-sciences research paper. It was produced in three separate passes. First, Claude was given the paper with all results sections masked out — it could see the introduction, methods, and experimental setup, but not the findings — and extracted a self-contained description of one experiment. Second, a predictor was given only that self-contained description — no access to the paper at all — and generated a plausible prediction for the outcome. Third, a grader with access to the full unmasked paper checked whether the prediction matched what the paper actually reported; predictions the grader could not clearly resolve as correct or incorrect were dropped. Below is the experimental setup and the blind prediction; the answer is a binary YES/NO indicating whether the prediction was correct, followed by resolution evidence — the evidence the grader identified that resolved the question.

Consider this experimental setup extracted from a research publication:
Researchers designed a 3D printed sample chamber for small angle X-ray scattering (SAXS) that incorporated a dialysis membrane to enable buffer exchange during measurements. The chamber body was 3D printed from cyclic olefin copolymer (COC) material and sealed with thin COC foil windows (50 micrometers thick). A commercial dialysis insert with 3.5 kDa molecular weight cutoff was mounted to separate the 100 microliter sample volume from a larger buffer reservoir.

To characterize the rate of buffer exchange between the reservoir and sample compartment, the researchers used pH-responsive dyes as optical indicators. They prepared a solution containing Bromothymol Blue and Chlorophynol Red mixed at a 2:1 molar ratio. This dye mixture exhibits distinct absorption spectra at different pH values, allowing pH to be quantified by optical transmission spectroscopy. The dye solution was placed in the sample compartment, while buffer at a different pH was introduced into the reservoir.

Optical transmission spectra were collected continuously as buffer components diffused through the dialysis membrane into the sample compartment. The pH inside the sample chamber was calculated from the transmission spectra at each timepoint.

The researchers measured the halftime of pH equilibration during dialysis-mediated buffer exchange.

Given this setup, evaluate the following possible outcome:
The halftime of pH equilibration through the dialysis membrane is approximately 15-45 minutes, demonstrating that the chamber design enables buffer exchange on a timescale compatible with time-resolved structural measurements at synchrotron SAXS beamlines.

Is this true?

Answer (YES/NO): NO